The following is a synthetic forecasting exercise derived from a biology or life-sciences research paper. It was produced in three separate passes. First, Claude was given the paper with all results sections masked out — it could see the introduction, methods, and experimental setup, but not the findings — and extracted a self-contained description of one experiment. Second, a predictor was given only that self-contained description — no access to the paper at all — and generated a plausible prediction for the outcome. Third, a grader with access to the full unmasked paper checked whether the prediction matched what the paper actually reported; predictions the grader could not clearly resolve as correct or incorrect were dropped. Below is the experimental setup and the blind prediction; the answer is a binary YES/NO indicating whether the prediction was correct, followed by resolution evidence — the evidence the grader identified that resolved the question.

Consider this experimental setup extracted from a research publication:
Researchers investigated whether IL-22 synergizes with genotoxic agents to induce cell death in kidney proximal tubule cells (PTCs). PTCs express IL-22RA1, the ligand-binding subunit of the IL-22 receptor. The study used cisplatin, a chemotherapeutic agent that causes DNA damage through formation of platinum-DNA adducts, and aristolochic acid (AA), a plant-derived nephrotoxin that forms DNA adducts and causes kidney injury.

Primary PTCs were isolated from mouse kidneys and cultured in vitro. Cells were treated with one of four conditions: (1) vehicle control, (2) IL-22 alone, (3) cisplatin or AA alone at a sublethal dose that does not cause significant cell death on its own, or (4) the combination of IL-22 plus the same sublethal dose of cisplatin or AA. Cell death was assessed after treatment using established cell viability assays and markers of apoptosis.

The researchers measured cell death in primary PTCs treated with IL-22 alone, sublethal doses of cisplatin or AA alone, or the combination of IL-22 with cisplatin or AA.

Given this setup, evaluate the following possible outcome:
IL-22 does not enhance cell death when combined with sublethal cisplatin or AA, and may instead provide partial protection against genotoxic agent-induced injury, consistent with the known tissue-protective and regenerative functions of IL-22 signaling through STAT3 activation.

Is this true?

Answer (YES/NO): NO